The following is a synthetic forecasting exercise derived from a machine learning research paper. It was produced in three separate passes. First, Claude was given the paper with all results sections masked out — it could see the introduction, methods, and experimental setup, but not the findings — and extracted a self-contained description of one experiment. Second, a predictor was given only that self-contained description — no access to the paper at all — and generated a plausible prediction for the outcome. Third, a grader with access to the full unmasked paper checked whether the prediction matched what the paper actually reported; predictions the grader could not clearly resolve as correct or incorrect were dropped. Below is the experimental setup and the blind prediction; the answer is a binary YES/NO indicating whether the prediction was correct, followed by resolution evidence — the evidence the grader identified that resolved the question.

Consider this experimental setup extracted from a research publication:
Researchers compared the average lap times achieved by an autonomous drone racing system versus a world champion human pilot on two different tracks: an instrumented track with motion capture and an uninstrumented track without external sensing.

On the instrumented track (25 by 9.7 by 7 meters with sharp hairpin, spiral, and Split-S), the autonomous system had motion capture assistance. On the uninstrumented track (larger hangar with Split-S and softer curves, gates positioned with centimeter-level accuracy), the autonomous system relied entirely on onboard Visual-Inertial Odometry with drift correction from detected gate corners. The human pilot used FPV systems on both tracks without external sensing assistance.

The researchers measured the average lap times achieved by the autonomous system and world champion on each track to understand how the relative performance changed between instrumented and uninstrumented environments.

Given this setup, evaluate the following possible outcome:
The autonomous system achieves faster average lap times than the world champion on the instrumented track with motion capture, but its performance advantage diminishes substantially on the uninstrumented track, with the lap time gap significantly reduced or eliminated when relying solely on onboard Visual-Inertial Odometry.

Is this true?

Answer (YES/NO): YES